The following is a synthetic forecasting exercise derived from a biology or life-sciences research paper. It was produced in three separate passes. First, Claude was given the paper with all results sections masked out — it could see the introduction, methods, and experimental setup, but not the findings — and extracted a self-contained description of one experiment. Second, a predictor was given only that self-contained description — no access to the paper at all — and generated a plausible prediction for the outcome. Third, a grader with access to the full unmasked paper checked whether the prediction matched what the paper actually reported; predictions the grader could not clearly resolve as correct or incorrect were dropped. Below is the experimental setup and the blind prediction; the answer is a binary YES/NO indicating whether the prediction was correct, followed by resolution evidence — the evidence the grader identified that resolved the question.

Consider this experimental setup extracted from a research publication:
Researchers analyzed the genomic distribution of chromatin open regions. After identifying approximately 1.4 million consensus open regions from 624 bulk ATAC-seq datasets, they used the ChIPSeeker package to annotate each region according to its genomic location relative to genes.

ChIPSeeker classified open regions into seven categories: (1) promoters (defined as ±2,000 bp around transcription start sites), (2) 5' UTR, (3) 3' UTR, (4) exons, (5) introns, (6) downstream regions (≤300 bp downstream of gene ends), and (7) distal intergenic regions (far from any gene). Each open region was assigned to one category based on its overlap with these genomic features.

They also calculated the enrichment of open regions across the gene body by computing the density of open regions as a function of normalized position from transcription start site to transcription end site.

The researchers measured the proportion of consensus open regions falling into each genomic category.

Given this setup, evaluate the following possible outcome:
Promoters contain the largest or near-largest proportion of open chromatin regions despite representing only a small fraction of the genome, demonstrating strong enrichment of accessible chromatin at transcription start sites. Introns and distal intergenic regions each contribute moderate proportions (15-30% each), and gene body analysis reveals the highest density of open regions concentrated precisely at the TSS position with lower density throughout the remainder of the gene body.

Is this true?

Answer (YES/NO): NO